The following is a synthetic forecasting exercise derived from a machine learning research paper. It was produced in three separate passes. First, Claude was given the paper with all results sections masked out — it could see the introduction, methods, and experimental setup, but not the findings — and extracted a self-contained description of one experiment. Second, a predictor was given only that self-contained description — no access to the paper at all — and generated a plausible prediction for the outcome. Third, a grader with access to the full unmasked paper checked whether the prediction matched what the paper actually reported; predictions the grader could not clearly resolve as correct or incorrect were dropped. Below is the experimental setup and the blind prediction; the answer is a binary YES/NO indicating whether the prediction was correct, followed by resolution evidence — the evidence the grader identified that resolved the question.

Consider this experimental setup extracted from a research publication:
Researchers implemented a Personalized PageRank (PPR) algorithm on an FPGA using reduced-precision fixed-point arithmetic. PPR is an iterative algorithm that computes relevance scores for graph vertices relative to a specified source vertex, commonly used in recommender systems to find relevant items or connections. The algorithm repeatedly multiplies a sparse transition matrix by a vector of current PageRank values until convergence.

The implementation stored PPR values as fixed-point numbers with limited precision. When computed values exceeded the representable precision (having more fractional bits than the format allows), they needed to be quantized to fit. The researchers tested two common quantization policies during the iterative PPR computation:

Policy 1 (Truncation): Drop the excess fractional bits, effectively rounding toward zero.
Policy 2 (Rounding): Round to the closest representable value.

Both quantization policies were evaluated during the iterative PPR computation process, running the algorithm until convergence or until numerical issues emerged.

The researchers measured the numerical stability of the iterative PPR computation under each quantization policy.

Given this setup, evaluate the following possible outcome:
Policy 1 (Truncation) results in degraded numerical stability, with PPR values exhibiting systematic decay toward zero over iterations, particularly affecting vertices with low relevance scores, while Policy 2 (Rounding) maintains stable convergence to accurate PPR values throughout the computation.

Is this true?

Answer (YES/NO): NO